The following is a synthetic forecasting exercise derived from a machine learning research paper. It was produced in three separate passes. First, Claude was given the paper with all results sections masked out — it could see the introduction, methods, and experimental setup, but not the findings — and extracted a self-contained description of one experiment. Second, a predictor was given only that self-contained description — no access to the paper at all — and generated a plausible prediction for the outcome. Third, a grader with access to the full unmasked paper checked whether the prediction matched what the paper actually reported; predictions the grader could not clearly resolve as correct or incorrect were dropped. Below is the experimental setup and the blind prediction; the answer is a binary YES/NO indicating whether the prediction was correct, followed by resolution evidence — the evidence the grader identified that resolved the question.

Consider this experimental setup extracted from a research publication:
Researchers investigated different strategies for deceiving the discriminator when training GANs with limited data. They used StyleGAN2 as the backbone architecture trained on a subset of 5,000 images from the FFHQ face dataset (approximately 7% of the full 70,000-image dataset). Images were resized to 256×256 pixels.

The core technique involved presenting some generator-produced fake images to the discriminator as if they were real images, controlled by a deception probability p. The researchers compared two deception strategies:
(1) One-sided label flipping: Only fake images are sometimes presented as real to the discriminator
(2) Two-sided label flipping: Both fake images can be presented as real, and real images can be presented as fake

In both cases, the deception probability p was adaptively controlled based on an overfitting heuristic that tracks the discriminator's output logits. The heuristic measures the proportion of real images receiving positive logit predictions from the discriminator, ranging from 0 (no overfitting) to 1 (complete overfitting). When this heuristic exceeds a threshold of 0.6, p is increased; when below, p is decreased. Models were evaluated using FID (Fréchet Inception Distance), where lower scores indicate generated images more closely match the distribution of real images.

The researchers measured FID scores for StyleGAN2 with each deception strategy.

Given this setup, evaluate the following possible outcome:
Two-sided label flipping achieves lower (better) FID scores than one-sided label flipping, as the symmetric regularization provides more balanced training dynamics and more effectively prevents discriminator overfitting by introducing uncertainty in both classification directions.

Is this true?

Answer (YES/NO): NO